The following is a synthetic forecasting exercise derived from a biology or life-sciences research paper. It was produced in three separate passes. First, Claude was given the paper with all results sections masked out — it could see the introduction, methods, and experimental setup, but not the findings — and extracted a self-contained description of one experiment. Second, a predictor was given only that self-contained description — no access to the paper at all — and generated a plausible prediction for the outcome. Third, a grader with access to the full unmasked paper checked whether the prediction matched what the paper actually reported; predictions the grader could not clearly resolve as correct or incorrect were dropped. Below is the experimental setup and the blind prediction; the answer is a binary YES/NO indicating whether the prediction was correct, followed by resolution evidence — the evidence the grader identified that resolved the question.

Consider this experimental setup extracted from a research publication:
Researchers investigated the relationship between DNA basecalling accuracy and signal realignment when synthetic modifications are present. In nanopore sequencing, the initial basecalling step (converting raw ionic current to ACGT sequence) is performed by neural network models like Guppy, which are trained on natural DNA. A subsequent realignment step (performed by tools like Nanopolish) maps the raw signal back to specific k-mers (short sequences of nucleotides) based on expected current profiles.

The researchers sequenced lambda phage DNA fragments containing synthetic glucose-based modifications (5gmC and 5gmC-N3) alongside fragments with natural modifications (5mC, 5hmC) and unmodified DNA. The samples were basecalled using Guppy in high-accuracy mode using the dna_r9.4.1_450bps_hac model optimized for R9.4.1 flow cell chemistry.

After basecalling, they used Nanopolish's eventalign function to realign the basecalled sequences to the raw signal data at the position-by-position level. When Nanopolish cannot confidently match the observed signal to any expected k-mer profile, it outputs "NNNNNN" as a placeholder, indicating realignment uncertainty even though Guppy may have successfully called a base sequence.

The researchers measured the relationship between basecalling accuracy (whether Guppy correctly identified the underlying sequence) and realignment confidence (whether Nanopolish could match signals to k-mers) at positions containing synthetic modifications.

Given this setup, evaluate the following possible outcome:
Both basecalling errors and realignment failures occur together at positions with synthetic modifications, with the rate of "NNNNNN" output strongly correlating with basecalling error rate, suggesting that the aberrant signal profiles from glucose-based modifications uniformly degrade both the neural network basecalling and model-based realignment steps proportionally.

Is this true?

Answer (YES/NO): NO